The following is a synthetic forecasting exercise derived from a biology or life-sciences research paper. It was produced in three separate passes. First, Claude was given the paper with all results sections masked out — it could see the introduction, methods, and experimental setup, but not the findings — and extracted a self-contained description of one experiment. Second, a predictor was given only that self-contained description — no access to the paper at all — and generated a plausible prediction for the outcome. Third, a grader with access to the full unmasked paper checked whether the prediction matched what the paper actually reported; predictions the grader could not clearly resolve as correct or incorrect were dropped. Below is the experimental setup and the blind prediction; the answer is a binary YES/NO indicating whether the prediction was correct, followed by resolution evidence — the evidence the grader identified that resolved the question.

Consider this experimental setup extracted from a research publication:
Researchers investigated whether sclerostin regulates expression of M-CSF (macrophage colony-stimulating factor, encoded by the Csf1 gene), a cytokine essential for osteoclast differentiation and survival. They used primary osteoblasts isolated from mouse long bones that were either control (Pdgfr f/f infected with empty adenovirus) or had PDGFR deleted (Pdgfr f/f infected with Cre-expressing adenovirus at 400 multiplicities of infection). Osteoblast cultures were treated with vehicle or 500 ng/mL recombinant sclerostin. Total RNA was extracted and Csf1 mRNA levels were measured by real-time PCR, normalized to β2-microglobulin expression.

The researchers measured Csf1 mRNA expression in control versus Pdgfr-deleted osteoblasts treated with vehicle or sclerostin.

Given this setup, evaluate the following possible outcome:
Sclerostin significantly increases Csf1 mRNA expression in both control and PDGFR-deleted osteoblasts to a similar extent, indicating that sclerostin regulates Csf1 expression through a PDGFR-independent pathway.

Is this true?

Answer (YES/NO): NO